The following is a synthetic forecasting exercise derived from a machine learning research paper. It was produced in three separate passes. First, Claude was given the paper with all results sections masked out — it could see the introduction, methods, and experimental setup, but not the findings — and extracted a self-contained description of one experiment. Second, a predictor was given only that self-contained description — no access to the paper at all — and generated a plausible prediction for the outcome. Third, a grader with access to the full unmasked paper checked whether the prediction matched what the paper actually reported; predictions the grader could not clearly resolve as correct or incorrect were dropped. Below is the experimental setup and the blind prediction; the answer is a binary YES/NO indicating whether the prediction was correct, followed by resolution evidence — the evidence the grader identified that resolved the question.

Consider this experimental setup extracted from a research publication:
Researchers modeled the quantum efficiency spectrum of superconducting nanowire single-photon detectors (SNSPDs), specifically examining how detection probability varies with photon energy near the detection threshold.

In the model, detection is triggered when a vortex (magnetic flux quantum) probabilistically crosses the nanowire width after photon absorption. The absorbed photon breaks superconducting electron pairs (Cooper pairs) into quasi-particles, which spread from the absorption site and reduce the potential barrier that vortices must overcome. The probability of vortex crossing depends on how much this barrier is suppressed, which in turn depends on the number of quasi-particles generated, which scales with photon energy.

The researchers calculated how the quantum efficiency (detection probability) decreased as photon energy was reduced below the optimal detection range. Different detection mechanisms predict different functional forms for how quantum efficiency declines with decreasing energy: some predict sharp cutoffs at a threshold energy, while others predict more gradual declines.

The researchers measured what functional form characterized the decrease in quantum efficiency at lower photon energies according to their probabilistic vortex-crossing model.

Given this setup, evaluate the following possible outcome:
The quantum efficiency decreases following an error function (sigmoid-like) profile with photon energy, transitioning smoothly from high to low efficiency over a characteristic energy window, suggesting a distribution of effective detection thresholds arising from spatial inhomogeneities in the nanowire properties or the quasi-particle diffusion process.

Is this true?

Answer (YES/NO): NO